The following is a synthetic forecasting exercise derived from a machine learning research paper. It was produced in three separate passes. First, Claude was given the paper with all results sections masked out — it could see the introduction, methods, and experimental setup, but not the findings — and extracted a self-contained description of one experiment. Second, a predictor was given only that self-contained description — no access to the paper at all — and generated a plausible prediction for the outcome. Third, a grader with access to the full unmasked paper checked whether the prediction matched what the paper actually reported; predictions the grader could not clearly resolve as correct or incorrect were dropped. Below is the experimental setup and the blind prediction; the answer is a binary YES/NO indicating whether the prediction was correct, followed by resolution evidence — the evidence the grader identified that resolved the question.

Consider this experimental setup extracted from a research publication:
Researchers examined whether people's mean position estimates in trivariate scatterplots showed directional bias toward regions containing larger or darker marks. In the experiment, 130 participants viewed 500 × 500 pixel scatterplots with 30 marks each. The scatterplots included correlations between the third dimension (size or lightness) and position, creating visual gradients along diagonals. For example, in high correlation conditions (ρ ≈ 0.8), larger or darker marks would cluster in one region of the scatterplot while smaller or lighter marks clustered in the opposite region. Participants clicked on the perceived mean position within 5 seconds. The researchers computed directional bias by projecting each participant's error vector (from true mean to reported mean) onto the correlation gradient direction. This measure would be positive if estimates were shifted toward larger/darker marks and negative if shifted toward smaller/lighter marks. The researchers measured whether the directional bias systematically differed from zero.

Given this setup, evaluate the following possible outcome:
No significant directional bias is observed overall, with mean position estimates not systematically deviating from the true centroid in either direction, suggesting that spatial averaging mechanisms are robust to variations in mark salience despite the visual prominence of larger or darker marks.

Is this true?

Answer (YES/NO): NO